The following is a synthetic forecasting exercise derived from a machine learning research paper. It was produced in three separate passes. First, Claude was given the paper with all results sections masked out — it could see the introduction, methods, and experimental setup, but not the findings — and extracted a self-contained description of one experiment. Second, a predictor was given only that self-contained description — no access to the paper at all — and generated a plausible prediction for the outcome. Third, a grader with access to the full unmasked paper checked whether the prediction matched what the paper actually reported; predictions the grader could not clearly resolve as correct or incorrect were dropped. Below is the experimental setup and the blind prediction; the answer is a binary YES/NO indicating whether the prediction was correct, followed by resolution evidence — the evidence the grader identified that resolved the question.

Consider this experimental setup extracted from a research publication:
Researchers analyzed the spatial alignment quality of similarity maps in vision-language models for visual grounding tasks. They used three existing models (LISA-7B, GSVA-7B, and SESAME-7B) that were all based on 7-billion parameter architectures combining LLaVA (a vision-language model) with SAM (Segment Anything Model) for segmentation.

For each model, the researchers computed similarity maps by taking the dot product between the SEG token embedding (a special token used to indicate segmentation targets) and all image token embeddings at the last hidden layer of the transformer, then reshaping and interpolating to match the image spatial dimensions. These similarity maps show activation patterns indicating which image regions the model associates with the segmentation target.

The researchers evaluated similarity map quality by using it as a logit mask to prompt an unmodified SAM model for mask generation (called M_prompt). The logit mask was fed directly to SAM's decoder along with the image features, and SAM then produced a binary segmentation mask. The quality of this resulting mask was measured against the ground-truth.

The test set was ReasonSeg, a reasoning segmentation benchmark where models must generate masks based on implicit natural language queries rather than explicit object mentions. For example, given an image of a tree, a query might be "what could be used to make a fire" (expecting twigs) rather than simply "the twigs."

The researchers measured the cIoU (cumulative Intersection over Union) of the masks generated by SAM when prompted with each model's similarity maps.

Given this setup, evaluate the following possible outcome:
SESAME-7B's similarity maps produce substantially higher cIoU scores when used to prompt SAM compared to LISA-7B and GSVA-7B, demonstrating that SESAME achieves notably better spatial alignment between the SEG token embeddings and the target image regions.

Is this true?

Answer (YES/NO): NO